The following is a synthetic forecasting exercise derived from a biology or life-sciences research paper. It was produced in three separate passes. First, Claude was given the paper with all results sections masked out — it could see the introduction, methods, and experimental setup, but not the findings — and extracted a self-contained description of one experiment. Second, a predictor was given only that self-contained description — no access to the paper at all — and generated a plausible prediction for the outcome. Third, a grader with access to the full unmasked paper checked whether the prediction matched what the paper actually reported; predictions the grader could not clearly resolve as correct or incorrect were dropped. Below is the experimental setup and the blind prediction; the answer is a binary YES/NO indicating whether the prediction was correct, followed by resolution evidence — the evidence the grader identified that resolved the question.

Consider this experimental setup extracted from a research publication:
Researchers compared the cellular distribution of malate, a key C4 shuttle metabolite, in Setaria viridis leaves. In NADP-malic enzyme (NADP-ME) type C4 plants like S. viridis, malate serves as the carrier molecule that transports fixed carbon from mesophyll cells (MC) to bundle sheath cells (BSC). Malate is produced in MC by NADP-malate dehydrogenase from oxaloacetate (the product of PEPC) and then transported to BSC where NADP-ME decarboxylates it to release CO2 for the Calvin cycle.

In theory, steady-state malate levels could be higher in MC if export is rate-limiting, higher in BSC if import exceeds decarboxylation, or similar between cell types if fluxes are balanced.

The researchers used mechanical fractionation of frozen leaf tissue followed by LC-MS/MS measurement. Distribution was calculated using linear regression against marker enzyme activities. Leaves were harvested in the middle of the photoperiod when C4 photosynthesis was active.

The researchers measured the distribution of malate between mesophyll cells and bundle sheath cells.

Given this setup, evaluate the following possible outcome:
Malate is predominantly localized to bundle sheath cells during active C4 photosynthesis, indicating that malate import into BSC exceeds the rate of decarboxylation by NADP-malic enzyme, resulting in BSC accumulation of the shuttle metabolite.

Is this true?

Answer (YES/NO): YES